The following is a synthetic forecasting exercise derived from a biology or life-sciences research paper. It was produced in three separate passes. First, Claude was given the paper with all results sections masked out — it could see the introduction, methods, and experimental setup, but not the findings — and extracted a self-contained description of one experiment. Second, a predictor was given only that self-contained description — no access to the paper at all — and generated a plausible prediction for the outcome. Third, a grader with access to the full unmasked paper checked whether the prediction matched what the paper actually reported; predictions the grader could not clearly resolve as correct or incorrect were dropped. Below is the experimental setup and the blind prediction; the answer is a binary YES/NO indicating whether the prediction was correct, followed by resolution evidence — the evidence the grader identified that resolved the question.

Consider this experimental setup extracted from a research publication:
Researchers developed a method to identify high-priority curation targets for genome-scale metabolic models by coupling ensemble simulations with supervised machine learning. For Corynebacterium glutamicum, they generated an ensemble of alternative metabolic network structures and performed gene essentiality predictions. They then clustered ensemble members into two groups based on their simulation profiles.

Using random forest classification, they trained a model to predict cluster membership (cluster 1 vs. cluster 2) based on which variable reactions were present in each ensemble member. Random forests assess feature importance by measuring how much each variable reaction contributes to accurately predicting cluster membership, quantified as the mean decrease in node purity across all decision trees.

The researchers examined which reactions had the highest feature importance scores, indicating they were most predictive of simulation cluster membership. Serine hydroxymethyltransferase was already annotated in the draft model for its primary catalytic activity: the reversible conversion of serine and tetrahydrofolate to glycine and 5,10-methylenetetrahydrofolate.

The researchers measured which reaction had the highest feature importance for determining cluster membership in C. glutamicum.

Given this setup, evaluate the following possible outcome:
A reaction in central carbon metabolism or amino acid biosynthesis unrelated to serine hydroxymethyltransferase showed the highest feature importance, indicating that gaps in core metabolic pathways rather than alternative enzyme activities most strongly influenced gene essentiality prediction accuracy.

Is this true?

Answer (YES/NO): NO